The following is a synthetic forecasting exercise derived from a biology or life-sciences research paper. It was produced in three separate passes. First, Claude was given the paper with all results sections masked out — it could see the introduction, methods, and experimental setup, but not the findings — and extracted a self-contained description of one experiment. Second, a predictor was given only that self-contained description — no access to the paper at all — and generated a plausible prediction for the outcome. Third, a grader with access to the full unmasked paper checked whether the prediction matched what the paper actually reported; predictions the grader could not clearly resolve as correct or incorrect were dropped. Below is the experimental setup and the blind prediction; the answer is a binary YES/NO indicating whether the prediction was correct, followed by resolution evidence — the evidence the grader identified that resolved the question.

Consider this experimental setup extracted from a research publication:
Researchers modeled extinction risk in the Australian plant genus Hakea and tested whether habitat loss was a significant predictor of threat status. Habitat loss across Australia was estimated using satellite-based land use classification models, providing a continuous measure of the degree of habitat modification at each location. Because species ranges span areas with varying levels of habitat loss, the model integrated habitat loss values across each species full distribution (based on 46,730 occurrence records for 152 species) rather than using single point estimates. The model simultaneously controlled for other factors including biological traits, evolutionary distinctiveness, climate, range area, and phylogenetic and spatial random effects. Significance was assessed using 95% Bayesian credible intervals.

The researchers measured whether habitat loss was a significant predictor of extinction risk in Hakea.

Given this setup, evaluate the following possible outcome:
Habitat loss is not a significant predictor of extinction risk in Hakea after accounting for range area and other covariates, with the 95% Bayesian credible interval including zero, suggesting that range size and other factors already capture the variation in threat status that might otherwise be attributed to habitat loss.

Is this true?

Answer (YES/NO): NO